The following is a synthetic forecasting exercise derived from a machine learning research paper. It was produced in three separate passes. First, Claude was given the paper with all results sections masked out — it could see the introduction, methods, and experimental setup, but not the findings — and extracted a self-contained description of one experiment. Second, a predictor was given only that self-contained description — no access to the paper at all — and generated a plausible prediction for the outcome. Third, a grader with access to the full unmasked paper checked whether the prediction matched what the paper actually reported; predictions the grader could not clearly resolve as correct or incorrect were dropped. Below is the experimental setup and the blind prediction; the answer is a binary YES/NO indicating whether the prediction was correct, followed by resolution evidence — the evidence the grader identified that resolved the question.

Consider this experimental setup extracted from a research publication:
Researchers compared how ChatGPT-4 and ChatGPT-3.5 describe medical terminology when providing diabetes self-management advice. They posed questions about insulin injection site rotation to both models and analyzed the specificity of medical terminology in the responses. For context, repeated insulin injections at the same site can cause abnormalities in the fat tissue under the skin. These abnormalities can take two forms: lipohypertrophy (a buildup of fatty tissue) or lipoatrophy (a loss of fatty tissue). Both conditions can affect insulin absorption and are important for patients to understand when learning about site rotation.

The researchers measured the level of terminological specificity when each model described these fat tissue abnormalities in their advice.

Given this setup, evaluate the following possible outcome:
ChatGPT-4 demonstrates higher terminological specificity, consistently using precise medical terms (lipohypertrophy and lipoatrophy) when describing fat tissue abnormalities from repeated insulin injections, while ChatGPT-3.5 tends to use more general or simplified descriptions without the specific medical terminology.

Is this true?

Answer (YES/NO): NO